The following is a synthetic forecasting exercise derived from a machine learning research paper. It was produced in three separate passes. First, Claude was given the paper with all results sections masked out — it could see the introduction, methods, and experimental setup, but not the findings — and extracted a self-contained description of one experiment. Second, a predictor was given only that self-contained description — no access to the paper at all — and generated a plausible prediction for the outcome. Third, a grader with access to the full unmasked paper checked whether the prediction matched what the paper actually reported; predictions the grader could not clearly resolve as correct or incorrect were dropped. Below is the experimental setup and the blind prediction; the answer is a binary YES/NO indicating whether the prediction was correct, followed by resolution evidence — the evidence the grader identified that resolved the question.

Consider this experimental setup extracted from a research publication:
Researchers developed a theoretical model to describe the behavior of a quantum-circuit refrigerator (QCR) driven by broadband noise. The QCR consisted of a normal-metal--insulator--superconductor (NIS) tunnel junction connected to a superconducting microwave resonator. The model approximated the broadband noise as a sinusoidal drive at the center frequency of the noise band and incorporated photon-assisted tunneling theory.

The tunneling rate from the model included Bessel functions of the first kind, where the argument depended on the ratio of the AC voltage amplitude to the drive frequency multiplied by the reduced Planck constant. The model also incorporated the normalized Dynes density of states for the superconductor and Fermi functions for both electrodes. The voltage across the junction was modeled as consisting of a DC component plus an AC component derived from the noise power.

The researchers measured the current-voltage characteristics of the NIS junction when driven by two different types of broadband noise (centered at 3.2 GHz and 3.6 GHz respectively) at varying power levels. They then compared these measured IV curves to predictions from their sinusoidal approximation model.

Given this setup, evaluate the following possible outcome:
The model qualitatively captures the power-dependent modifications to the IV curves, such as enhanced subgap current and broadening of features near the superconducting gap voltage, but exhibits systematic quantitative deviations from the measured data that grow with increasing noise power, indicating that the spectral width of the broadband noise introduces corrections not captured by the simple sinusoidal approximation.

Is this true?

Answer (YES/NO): NO